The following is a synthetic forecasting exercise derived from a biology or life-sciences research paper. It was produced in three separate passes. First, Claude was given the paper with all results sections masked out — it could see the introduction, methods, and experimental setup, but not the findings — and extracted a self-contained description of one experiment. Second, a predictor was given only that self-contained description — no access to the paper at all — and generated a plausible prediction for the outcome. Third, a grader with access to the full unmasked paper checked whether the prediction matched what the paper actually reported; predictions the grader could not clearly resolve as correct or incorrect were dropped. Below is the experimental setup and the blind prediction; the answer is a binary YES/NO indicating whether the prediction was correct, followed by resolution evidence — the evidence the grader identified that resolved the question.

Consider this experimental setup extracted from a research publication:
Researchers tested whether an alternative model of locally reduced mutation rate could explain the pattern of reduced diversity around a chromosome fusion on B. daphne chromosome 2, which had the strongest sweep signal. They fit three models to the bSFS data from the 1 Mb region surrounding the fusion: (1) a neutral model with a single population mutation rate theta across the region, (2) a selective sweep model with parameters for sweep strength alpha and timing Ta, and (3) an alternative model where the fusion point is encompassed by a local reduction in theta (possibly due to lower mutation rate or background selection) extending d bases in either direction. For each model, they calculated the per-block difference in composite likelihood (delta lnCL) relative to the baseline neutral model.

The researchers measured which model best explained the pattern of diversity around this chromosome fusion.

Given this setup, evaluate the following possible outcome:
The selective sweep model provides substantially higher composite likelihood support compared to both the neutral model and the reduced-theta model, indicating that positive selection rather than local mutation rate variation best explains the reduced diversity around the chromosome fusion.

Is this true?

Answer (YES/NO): NO